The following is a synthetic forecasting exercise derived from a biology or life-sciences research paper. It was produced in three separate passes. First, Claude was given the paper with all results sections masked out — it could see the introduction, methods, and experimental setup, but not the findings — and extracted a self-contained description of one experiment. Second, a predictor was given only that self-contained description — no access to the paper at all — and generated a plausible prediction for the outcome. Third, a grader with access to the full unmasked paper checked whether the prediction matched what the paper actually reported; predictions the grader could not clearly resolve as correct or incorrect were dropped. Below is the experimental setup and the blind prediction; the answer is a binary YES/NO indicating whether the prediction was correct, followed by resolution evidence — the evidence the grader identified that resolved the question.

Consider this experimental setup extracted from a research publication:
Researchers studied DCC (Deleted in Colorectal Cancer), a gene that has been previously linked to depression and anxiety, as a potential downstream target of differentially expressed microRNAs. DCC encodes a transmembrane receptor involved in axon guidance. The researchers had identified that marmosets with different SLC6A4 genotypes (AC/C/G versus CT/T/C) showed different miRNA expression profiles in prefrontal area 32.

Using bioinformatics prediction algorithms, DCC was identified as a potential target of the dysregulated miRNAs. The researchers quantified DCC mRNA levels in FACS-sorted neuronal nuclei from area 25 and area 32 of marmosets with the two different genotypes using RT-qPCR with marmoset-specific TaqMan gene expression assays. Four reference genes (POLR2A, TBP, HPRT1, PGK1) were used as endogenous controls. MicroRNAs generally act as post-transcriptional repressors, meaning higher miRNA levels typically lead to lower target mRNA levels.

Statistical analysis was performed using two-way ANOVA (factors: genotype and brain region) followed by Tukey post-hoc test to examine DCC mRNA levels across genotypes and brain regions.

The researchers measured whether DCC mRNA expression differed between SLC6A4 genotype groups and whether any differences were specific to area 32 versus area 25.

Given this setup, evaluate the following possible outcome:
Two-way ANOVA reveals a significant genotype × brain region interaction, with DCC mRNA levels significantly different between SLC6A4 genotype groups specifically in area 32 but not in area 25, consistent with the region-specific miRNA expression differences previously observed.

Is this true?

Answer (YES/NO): YES